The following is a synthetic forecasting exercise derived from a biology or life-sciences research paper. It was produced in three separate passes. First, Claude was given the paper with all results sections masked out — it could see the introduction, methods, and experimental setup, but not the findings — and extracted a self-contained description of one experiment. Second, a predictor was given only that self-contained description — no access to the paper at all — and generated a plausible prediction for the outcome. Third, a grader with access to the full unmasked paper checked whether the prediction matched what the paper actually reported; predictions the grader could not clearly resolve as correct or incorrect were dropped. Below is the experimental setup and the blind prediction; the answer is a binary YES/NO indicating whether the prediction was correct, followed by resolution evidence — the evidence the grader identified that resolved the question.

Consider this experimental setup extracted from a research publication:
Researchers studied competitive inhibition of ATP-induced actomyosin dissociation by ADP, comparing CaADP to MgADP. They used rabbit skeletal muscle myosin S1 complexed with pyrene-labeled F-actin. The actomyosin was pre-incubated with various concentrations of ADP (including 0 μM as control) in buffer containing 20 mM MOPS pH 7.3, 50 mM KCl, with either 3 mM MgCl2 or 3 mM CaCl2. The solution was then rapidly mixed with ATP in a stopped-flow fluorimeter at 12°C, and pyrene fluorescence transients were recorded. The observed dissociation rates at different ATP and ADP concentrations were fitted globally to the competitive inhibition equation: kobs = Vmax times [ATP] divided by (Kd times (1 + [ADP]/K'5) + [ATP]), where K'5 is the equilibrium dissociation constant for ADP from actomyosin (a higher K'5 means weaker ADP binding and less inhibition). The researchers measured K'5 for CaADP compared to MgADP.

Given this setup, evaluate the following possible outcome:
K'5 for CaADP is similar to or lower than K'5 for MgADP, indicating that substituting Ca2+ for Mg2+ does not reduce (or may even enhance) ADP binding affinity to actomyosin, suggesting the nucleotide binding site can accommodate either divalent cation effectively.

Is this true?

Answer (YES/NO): NO